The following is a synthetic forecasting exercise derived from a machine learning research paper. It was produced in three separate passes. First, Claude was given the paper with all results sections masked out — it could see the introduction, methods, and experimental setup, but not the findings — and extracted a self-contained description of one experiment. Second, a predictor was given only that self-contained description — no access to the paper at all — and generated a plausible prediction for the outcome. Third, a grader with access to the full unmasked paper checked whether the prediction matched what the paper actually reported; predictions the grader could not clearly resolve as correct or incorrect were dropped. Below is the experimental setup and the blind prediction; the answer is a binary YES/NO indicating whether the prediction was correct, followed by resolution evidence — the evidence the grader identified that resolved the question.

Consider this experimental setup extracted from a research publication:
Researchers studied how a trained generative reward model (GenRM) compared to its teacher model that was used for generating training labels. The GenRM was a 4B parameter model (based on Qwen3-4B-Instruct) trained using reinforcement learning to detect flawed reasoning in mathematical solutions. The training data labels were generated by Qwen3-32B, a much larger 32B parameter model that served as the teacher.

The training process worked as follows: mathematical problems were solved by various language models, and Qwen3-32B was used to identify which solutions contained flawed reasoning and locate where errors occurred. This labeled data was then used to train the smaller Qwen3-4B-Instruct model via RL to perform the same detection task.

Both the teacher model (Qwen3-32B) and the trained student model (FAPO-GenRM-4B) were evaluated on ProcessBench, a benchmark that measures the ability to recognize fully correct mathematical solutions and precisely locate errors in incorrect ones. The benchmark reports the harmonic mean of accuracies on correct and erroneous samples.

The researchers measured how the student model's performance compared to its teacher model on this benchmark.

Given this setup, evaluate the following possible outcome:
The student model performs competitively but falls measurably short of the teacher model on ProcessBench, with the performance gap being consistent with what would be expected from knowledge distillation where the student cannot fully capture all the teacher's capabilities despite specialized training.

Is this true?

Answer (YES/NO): NO